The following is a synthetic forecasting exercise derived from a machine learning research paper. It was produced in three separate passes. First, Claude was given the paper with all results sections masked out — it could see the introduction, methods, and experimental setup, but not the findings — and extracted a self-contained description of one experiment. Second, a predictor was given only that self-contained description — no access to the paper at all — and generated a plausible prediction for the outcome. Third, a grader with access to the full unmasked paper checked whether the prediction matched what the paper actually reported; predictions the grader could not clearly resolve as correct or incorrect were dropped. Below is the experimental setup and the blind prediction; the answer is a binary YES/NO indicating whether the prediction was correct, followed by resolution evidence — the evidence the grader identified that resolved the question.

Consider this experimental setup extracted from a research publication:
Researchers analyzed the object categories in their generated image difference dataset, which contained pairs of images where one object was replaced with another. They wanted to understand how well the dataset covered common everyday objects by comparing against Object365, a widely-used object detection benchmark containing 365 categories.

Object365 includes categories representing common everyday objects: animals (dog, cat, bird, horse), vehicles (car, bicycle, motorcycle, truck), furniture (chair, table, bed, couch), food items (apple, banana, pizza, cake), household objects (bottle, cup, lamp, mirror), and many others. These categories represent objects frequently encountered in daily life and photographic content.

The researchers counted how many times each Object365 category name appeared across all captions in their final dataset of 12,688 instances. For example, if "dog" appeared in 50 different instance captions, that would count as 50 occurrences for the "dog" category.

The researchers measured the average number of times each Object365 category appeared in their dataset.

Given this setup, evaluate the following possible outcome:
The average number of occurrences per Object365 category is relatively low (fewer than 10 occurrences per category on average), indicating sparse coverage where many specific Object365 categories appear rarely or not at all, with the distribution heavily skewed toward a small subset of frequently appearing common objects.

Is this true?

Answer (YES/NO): NO